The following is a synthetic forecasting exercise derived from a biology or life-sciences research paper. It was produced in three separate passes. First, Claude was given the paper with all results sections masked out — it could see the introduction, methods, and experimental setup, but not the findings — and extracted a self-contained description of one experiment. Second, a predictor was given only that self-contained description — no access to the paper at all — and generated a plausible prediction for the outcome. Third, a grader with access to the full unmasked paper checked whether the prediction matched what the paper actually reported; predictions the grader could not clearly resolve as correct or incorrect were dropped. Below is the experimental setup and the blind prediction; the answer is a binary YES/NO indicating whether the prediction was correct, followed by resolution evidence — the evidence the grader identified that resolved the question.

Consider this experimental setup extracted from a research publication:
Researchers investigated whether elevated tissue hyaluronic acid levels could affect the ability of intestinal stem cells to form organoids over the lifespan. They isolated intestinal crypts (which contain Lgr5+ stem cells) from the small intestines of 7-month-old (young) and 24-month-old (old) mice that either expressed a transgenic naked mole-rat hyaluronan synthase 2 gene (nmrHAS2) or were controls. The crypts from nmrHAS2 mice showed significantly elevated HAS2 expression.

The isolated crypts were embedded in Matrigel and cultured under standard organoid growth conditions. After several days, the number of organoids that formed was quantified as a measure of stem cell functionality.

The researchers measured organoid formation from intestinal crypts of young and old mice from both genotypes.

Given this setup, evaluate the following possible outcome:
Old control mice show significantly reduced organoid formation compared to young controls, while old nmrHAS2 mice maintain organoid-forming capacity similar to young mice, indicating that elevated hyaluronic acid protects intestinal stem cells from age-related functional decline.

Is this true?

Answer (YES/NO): YES